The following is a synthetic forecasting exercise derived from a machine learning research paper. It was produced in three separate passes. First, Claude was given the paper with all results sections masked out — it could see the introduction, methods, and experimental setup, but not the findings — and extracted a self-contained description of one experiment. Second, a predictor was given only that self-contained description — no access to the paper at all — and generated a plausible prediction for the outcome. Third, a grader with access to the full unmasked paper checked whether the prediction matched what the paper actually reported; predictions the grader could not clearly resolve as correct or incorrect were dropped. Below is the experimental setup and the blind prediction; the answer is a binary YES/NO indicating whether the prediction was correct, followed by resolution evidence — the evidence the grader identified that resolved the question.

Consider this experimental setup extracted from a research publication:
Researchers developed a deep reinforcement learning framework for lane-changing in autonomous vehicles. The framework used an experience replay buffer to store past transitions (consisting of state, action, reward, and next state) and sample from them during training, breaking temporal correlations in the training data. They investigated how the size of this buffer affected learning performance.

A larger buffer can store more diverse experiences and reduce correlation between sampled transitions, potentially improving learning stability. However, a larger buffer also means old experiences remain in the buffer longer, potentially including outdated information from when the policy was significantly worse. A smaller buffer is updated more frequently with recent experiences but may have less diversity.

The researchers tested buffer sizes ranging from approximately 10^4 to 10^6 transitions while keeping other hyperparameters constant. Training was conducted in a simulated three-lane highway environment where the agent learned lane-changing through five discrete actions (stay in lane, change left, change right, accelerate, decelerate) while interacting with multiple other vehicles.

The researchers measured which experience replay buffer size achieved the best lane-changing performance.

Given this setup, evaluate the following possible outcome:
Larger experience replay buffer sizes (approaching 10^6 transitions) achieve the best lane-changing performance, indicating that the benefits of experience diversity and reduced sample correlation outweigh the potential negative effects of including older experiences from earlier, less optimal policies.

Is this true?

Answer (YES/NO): NO